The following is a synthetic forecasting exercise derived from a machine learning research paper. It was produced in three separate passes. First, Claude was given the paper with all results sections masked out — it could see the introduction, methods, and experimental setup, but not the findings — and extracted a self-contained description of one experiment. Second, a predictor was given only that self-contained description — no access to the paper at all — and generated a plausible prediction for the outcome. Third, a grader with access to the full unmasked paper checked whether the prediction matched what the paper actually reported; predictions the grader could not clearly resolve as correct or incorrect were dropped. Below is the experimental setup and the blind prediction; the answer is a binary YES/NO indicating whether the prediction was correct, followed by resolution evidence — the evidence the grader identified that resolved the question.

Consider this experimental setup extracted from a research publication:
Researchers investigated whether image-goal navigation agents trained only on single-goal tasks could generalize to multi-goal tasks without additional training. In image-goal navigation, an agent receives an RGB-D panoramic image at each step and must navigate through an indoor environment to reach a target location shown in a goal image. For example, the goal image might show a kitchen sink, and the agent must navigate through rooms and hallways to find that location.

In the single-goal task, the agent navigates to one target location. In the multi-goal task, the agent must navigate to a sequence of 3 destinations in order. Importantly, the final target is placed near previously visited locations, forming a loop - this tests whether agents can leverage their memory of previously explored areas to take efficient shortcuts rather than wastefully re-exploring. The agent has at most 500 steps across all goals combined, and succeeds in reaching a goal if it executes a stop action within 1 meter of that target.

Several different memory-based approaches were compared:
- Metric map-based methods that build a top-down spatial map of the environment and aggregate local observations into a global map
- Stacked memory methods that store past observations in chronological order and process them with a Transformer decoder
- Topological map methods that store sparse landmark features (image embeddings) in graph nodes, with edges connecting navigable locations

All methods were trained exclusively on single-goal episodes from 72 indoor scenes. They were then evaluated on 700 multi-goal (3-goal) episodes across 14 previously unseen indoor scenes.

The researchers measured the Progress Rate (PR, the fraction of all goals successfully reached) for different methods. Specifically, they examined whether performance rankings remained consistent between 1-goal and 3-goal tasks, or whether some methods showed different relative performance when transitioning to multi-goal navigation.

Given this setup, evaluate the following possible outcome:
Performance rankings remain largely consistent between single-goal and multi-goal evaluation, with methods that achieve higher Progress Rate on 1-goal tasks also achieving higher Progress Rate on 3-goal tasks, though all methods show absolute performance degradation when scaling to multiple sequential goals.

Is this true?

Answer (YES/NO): YES